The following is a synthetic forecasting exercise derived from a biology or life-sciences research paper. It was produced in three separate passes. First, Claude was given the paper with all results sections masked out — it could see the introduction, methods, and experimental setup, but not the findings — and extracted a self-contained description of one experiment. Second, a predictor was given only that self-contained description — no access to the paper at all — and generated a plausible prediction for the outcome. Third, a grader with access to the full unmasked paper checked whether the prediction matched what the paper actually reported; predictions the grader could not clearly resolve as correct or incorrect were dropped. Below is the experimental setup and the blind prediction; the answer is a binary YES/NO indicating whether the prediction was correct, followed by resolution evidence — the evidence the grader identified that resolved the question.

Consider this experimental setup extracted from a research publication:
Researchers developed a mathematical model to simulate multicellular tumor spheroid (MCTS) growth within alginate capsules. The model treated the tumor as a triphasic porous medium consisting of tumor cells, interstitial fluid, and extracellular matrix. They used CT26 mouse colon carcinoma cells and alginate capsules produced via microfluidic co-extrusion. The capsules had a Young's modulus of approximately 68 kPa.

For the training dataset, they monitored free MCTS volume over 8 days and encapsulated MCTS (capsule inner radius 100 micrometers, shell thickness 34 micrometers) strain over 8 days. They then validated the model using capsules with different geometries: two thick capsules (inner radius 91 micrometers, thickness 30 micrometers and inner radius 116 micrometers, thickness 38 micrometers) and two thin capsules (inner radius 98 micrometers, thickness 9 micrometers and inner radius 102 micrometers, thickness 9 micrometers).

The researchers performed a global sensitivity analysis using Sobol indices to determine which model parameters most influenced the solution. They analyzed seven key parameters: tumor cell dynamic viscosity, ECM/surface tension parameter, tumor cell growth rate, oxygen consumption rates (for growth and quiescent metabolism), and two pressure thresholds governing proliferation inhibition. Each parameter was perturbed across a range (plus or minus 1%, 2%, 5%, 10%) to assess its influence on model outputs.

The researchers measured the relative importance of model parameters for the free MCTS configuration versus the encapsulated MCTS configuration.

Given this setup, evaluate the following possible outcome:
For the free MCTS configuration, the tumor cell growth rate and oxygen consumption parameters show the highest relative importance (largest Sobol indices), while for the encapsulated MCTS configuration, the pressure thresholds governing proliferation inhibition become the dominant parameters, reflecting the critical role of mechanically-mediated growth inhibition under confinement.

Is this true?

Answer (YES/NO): YES